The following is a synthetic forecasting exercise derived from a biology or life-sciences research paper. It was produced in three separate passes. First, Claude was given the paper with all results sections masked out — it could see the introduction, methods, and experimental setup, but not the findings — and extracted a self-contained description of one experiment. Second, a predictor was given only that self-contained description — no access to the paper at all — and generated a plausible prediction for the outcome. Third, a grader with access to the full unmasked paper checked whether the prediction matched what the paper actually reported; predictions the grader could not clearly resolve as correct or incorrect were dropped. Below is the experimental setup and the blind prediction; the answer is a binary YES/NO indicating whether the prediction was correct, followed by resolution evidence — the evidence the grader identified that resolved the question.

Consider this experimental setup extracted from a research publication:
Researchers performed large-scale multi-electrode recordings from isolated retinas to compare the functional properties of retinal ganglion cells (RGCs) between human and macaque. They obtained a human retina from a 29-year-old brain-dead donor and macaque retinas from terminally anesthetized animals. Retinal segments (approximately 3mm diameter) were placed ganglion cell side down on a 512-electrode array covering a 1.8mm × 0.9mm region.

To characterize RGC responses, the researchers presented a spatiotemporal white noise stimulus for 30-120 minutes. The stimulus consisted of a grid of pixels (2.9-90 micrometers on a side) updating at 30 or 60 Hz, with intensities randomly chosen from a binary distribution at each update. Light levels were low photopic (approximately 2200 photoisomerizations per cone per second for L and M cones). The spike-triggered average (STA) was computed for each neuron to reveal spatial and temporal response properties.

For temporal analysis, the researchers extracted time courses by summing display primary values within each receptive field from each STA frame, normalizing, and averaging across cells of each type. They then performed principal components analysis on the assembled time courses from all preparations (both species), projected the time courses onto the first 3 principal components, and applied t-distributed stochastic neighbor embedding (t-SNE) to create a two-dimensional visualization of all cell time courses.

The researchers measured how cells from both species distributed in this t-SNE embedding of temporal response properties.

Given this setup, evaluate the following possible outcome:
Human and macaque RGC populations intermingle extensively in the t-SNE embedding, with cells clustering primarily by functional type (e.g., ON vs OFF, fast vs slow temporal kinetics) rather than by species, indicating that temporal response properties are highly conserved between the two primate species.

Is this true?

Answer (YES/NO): NO